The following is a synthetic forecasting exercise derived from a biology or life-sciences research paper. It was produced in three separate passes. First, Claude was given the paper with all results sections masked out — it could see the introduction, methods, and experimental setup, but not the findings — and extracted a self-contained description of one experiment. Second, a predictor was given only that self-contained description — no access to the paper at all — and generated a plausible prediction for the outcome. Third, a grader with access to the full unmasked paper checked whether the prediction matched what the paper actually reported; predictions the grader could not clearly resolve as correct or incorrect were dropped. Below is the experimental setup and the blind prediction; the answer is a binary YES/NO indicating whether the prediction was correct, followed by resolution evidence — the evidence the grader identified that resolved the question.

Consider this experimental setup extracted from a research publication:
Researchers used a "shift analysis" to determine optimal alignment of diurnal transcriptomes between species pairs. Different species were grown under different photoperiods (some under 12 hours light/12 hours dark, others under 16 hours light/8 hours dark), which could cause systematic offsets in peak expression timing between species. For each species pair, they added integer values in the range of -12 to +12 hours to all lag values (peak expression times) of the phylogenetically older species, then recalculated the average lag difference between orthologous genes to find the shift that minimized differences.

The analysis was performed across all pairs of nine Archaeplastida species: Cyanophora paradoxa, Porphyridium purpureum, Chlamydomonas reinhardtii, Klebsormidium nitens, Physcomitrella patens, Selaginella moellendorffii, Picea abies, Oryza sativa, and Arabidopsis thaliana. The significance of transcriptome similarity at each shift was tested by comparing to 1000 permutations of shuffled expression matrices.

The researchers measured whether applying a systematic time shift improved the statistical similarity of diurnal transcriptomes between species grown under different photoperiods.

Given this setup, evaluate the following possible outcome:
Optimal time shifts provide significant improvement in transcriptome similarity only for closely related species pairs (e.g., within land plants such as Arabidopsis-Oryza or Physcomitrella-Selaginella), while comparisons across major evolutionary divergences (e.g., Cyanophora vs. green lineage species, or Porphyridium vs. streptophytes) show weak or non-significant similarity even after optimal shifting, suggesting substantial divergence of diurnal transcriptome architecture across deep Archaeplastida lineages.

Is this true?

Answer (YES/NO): NO